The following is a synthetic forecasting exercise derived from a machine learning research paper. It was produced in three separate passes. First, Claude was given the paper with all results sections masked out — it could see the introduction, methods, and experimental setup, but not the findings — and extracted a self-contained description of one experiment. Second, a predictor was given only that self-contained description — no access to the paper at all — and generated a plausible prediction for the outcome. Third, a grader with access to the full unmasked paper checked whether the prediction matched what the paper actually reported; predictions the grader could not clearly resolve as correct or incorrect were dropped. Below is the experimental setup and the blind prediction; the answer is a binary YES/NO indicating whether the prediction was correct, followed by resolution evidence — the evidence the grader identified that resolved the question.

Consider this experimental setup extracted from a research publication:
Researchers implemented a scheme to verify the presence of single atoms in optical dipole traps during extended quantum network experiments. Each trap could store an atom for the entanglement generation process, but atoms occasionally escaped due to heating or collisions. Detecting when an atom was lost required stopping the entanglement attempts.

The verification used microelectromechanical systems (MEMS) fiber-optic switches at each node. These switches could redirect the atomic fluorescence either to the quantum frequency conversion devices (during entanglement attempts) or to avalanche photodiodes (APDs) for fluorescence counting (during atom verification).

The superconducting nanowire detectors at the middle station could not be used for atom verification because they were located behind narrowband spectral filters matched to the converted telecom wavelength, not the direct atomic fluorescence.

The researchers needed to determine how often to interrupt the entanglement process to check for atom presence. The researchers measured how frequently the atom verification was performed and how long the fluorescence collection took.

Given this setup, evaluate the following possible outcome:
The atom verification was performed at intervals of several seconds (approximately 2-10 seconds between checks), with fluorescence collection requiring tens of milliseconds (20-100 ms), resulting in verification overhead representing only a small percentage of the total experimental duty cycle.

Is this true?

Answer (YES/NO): NO